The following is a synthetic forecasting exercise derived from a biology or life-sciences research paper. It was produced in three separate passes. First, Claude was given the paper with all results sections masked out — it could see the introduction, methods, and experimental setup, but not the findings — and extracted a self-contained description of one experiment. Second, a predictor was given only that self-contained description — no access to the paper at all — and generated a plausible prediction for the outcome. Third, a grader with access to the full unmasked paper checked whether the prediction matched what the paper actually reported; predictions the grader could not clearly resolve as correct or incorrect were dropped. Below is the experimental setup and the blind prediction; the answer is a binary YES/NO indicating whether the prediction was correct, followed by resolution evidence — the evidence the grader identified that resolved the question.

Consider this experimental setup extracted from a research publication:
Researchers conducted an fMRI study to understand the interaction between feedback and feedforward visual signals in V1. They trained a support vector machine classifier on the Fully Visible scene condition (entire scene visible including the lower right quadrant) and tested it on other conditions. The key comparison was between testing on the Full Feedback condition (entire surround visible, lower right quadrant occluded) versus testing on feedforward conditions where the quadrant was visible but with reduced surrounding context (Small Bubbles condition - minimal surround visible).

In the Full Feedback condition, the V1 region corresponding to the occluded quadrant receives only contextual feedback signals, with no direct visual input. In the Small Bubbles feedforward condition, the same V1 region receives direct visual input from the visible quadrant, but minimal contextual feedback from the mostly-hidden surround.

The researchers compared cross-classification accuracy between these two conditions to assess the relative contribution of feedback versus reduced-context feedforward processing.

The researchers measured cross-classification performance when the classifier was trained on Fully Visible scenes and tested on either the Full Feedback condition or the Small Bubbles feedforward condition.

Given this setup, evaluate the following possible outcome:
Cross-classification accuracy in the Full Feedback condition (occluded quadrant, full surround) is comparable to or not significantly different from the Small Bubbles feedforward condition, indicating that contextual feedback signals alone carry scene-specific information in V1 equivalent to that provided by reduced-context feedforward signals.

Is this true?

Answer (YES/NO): NO